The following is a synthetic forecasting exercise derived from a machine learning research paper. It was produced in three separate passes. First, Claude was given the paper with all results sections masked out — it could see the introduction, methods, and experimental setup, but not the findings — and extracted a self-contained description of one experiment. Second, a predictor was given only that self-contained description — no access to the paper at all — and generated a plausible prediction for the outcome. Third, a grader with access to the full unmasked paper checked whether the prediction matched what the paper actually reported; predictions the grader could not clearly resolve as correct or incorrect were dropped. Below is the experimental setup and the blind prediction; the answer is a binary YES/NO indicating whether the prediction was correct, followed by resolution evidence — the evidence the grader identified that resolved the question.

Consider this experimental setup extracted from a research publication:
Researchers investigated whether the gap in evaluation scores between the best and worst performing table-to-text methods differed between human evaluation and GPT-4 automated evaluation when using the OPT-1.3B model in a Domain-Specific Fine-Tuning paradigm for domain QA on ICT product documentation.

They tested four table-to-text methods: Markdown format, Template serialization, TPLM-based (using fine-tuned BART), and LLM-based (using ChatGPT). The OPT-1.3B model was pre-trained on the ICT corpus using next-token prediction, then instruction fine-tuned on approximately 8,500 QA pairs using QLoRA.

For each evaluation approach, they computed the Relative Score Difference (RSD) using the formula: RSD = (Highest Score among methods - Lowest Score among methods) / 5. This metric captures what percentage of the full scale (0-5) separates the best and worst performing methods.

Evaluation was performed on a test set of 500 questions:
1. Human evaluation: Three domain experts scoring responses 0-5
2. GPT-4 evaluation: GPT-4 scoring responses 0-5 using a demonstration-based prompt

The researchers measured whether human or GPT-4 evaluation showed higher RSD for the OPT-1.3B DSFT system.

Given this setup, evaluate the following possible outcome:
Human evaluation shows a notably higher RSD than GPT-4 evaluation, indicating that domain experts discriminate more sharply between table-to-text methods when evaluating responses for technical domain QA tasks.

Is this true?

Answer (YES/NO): NO